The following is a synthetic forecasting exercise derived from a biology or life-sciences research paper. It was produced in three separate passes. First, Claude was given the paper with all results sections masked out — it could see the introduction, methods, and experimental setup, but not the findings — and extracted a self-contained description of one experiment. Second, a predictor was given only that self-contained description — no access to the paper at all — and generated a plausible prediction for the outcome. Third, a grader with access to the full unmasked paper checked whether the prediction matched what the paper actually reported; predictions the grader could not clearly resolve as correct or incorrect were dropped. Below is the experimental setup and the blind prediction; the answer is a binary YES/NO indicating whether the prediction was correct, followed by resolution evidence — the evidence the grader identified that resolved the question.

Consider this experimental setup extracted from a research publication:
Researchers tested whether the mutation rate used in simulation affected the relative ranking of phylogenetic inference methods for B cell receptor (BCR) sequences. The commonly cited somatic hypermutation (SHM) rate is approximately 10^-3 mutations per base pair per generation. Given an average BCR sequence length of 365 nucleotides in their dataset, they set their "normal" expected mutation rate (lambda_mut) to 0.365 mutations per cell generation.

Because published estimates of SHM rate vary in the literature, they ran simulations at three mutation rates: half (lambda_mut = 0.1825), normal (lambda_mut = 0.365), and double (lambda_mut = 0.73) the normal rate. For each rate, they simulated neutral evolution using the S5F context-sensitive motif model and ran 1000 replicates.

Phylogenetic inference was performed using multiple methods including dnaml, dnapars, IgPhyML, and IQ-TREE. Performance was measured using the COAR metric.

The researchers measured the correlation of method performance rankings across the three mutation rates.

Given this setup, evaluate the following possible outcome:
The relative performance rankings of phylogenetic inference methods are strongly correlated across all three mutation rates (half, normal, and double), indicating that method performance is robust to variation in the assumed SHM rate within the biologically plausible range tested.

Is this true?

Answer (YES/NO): YES